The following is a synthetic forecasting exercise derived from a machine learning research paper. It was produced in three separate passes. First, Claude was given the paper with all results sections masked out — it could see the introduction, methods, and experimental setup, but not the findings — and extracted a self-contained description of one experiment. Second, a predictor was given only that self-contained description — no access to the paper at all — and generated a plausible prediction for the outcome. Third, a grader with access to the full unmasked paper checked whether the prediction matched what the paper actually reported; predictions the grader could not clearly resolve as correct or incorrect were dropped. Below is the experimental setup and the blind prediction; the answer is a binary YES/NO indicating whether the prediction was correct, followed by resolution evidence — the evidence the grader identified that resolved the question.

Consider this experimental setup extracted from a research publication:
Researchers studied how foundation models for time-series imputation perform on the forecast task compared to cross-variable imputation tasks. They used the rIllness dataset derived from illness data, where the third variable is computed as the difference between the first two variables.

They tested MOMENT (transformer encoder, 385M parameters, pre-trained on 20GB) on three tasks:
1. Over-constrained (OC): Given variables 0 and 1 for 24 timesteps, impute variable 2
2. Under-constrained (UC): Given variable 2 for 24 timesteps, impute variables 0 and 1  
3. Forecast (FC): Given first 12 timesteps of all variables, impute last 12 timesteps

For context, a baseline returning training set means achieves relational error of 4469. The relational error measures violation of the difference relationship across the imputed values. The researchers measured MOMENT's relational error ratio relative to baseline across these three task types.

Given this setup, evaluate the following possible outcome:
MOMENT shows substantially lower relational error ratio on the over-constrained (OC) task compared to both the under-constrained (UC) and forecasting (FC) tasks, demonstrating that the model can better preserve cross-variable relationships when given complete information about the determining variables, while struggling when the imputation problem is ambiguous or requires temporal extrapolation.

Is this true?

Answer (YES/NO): NO